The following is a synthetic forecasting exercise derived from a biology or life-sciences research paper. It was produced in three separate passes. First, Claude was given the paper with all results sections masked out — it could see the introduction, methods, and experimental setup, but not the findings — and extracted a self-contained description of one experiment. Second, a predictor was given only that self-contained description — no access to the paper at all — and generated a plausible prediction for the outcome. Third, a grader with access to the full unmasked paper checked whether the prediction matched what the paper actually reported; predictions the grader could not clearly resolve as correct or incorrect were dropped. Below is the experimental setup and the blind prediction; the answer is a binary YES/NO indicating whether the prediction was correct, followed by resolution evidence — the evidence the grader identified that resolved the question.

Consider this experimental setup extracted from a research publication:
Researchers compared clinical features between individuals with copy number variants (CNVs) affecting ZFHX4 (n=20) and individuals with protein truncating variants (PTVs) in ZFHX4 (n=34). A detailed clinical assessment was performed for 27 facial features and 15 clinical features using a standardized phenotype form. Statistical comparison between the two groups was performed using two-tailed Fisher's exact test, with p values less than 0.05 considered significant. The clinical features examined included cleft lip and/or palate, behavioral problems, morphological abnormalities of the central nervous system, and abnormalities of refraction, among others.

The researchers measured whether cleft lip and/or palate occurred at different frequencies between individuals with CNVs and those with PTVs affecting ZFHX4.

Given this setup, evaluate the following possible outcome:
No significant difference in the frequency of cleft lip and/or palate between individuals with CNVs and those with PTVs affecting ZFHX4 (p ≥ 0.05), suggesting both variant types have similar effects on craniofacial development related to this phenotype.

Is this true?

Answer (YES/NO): NO